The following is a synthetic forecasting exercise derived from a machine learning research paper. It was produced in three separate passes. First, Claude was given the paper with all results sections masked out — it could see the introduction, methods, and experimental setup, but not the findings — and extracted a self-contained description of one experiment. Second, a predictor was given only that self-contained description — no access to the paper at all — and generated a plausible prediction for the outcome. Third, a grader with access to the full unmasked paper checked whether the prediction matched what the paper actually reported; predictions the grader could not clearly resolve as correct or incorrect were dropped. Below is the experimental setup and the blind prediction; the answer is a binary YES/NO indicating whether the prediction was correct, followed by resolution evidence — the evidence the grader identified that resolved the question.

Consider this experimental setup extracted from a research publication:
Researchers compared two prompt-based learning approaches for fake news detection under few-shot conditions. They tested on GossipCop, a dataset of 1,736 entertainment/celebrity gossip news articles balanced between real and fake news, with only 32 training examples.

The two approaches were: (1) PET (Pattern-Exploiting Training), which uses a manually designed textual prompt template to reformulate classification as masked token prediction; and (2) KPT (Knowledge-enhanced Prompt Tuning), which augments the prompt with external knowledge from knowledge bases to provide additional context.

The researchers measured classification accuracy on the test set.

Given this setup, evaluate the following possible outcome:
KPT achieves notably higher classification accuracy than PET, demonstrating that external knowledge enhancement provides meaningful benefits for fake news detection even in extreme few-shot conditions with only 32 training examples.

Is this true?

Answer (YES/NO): NO